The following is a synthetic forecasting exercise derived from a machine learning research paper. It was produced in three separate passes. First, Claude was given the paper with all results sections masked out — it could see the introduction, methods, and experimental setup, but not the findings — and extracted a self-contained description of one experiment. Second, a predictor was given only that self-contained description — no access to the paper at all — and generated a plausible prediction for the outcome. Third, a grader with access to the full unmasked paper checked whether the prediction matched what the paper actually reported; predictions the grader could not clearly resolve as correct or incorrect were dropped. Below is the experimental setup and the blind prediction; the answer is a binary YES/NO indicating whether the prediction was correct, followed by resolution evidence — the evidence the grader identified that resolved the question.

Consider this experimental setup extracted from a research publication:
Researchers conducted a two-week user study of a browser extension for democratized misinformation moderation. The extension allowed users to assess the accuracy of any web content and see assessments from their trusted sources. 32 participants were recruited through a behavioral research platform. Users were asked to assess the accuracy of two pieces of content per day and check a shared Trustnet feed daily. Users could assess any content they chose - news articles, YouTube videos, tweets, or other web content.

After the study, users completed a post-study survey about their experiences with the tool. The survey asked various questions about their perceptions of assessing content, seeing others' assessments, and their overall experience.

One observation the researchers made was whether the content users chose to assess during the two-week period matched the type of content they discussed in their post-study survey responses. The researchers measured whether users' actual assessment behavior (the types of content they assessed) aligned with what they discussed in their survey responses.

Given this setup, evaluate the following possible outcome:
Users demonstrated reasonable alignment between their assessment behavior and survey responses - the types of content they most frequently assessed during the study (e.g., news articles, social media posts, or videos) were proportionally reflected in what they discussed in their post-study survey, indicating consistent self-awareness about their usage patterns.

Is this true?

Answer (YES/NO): NO